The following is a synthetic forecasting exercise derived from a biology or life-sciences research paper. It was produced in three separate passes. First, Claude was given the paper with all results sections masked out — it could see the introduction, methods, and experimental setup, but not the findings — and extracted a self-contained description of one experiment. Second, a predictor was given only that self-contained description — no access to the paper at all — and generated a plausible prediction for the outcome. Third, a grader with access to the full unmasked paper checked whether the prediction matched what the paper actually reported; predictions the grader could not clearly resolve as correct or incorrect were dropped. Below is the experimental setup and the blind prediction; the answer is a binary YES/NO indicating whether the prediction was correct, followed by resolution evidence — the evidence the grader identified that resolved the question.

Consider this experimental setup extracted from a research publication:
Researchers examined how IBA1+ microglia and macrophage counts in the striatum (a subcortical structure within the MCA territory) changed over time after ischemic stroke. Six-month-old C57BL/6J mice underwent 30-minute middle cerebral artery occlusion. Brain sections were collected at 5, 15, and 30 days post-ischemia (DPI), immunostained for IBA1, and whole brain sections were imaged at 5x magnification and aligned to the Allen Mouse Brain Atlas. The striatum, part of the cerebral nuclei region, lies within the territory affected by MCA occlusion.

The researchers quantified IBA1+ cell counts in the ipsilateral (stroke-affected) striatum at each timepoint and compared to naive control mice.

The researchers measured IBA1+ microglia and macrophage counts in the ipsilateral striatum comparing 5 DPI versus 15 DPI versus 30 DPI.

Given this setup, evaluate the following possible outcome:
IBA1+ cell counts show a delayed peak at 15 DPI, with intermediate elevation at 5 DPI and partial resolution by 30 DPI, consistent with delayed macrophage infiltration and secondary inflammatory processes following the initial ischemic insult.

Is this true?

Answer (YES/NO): NO